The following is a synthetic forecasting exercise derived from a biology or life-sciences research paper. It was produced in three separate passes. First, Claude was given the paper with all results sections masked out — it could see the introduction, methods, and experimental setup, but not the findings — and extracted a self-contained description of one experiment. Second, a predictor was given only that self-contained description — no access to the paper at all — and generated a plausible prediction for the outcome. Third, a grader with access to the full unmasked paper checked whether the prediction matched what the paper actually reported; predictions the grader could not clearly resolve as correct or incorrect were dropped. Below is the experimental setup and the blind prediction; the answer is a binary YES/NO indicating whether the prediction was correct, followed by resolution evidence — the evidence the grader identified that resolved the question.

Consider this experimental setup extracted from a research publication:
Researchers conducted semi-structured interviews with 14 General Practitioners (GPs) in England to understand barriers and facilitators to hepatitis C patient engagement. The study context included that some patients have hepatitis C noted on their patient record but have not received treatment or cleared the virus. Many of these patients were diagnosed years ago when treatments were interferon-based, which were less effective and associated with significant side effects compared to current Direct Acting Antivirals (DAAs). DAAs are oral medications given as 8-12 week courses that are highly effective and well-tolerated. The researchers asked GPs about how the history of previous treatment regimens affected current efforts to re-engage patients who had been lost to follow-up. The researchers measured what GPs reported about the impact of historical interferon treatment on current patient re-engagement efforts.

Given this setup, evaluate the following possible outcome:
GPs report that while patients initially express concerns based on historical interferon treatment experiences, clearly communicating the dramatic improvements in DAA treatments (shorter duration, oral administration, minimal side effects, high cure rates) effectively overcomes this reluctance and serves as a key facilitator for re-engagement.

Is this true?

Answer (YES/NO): NO